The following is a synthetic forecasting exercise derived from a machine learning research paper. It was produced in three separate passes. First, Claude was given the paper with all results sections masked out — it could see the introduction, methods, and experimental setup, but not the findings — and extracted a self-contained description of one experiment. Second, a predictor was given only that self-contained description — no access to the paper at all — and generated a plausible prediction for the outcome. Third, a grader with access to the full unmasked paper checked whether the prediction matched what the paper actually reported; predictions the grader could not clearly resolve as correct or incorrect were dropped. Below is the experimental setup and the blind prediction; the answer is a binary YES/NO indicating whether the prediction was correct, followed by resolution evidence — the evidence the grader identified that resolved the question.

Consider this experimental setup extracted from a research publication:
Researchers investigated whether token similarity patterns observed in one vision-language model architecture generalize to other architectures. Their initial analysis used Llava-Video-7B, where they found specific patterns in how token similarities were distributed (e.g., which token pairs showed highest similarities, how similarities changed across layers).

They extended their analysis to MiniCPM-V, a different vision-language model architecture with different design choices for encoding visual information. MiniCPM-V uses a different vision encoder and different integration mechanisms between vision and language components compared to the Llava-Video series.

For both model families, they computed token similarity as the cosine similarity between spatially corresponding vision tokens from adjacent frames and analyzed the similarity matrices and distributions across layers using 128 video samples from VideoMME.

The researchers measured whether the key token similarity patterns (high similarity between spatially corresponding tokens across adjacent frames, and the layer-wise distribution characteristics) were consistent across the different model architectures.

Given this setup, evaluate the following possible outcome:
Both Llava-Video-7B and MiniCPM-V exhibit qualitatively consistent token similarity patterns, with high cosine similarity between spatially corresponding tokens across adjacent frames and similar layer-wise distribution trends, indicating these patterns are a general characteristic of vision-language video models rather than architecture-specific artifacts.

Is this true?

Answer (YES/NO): NO